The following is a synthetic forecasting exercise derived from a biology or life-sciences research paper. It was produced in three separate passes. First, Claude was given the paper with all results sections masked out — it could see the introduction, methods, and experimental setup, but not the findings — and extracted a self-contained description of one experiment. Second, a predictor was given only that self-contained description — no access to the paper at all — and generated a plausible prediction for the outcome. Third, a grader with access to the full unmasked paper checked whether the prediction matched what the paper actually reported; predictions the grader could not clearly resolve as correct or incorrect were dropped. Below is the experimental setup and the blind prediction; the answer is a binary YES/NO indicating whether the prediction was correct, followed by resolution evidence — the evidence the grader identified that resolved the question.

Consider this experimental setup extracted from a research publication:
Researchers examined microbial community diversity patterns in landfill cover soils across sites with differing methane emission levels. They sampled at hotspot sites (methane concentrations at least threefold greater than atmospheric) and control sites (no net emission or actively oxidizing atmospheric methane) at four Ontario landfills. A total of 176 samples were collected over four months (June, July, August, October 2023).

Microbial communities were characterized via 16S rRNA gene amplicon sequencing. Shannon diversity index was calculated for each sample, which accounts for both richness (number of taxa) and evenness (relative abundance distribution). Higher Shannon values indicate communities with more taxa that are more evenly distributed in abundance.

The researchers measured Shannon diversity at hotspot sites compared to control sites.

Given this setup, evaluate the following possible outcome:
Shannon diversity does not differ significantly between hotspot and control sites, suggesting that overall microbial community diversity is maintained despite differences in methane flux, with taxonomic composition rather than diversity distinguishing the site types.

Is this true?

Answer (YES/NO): NO